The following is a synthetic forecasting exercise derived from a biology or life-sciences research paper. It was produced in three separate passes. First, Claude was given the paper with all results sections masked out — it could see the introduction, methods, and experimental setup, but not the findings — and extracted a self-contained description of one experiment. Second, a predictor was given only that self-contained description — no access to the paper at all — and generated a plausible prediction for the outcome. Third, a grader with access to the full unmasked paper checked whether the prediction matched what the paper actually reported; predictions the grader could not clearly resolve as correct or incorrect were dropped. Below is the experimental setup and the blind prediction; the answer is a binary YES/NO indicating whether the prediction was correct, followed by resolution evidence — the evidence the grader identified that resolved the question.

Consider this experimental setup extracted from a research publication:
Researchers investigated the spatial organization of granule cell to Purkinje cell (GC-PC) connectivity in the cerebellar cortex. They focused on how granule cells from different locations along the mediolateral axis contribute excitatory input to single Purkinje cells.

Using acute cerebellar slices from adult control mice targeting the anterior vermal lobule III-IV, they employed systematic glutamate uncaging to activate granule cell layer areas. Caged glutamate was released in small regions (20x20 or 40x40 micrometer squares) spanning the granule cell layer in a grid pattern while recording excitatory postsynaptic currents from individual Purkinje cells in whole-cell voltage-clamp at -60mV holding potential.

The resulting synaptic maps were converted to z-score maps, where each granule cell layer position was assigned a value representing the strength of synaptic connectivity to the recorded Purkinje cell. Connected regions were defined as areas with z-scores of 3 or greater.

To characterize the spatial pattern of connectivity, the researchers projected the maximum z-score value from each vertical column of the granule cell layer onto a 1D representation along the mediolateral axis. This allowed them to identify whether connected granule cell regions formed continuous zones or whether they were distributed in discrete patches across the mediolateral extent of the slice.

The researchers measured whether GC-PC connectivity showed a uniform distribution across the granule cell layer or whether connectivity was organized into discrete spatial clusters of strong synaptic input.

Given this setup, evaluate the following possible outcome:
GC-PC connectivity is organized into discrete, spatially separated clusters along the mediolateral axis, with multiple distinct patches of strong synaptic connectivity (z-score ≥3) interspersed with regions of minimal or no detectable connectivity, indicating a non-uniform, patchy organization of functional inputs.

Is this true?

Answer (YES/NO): YES